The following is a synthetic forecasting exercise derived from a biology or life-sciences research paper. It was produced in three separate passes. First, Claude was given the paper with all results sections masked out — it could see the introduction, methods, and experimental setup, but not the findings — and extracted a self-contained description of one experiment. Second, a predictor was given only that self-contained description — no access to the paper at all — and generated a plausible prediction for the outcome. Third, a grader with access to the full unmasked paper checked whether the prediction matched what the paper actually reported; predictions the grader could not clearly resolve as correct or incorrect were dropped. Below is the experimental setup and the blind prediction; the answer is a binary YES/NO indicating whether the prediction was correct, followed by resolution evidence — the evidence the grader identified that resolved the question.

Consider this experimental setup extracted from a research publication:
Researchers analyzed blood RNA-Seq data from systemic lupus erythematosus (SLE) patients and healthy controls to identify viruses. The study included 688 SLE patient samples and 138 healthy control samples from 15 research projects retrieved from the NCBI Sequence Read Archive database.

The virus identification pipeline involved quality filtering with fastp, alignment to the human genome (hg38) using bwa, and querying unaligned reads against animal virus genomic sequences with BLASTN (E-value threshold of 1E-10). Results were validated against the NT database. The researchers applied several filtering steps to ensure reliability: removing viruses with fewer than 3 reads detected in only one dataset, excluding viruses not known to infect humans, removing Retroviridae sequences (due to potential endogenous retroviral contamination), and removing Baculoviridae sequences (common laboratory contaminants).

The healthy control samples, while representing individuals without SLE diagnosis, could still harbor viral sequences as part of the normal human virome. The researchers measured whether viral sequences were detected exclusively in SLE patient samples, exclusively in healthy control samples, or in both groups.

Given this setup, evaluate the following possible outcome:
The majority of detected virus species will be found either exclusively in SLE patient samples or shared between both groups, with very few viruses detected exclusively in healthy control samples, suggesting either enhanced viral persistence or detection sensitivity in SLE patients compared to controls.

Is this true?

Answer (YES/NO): YES